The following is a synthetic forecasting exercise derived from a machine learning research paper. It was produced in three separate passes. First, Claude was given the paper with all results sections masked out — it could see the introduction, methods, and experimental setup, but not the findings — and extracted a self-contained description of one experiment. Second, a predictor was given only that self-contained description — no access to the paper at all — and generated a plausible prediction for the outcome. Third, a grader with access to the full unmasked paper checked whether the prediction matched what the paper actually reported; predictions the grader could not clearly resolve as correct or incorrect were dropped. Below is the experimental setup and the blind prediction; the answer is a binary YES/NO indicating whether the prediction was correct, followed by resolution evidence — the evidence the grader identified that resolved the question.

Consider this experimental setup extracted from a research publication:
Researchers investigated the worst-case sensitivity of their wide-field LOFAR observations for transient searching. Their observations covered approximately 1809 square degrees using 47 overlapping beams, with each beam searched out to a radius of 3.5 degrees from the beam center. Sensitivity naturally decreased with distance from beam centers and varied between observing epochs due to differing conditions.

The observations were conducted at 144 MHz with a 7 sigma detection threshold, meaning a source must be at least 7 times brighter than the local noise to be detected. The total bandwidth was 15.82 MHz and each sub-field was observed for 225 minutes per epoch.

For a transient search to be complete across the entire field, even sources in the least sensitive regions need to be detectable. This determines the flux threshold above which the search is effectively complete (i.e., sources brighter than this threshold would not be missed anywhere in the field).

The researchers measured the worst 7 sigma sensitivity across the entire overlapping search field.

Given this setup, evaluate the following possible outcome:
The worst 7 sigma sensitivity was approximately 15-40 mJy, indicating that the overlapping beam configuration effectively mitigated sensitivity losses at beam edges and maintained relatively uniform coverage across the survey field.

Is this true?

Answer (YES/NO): NO